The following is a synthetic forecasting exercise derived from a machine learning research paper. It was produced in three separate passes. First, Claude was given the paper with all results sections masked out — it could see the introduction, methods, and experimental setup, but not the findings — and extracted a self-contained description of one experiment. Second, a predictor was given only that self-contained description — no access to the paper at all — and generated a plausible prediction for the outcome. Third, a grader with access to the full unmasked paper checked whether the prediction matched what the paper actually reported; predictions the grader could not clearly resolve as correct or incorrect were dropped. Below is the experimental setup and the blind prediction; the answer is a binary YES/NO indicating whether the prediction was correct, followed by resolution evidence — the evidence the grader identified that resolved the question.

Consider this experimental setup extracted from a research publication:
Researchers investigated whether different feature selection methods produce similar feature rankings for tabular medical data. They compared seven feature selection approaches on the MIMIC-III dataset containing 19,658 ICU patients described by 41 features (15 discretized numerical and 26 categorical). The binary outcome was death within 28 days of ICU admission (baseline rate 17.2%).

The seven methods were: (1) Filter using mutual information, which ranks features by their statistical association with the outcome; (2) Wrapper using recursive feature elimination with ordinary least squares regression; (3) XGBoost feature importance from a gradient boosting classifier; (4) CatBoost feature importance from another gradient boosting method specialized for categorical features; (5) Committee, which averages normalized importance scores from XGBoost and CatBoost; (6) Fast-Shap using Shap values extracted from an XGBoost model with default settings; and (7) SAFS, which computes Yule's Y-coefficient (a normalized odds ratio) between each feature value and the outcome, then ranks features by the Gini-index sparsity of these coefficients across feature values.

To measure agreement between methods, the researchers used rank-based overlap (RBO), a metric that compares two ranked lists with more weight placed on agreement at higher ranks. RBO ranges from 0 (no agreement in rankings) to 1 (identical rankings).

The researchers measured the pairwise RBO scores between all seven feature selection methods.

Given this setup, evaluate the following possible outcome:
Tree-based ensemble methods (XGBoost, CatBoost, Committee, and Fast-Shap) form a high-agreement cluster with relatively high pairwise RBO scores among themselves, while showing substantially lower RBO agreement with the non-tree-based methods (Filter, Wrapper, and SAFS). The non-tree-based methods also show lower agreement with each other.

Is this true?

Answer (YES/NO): NO